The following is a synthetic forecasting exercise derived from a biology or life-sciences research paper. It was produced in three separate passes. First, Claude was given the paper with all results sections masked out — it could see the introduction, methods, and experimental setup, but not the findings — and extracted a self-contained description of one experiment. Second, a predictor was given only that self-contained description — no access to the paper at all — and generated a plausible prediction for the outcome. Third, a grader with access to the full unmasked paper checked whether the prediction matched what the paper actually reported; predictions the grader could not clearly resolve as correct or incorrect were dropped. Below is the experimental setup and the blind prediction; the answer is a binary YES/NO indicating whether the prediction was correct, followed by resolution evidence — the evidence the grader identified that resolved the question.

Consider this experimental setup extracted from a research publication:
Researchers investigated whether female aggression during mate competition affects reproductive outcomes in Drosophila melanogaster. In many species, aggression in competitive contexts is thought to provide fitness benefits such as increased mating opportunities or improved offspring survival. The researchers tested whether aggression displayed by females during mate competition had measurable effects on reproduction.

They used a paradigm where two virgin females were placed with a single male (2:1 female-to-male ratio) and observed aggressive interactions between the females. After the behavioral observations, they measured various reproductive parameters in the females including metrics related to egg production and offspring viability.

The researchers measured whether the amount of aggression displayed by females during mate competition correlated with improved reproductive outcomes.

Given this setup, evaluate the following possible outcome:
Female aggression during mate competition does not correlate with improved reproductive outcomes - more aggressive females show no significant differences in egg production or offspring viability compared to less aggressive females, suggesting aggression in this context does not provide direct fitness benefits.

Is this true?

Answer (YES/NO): YES